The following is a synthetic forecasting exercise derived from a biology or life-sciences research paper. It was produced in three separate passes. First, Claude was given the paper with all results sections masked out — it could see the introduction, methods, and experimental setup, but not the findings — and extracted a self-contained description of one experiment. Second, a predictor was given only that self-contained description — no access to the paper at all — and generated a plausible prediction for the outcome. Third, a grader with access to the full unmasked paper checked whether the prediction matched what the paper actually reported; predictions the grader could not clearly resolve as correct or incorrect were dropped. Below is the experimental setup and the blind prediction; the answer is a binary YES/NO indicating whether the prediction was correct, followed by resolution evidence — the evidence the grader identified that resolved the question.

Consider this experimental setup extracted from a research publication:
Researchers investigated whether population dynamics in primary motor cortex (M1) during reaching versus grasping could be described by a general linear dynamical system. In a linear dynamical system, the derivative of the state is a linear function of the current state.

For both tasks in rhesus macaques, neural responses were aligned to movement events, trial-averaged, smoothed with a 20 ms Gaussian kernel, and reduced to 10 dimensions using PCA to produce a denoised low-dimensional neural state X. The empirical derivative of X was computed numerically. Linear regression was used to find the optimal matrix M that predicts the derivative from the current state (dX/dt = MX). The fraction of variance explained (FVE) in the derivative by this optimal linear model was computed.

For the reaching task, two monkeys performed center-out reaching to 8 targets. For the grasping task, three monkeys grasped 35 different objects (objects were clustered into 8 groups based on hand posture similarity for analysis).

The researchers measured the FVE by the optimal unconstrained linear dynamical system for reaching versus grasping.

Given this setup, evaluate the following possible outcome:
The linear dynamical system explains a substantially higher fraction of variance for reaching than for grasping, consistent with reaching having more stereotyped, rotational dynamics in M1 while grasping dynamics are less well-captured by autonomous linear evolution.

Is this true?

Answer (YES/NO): YES